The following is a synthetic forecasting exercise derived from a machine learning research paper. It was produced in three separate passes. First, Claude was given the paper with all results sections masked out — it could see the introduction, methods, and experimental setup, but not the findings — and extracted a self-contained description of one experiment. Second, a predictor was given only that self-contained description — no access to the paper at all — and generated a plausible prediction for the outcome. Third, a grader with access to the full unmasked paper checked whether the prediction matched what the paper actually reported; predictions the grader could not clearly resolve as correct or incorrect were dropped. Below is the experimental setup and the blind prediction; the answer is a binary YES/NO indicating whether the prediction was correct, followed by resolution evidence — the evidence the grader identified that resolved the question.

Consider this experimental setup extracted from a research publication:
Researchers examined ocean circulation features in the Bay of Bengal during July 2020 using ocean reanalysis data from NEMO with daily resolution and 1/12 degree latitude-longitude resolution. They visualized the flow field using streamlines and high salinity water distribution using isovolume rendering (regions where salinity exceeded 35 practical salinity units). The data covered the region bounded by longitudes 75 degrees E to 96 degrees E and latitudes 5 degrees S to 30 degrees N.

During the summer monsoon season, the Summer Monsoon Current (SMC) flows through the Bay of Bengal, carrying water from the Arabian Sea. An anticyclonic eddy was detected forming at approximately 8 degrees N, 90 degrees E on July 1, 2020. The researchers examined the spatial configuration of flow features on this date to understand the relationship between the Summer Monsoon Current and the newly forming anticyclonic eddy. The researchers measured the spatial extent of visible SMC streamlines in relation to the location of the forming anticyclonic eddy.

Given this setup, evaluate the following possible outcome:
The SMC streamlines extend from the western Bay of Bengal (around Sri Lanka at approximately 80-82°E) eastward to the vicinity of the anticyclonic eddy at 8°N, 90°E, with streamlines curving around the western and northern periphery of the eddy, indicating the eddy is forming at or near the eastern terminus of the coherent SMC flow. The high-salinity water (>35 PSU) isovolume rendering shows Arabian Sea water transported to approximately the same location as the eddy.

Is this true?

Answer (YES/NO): NO